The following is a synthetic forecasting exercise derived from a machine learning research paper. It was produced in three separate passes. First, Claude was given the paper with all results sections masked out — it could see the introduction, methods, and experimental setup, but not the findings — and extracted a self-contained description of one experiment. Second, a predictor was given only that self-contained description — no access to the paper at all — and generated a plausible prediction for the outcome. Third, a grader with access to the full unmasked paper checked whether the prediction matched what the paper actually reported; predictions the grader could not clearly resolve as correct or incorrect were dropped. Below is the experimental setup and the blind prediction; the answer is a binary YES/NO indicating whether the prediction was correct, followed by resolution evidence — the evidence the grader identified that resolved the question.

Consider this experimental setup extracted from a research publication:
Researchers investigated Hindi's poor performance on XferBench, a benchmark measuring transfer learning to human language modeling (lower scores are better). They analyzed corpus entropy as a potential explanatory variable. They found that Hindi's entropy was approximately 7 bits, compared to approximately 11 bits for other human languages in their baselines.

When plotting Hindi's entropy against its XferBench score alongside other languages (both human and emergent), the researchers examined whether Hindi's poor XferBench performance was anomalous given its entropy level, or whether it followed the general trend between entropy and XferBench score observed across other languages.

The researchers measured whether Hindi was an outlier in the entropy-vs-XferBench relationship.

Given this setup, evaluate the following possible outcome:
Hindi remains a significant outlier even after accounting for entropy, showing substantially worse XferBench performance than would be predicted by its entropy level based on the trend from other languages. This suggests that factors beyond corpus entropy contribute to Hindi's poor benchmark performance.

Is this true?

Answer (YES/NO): NO